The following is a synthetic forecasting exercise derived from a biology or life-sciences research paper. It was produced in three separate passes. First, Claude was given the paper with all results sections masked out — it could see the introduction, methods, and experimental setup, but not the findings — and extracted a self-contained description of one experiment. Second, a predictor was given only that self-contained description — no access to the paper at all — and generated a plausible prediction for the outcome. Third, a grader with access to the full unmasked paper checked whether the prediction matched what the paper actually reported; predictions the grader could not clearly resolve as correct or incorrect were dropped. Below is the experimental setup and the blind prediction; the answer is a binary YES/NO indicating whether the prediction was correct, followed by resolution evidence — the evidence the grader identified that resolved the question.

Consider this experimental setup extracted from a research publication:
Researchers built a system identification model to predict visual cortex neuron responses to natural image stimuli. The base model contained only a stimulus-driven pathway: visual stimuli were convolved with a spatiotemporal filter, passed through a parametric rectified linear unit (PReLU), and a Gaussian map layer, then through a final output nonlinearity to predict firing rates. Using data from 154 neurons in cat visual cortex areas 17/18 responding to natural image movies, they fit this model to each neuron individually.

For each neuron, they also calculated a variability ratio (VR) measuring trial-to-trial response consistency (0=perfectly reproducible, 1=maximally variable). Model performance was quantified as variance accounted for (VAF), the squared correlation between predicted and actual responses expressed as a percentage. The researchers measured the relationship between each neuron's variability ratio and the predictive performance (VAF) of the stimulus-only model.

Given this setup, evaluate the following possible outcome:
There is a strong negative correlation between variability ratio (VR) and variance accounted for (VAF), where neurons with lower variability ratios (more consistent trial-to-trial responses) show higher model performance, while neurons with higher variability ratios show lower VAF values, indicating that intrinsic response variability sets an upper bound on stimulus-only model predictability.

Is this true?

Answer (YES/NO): YES